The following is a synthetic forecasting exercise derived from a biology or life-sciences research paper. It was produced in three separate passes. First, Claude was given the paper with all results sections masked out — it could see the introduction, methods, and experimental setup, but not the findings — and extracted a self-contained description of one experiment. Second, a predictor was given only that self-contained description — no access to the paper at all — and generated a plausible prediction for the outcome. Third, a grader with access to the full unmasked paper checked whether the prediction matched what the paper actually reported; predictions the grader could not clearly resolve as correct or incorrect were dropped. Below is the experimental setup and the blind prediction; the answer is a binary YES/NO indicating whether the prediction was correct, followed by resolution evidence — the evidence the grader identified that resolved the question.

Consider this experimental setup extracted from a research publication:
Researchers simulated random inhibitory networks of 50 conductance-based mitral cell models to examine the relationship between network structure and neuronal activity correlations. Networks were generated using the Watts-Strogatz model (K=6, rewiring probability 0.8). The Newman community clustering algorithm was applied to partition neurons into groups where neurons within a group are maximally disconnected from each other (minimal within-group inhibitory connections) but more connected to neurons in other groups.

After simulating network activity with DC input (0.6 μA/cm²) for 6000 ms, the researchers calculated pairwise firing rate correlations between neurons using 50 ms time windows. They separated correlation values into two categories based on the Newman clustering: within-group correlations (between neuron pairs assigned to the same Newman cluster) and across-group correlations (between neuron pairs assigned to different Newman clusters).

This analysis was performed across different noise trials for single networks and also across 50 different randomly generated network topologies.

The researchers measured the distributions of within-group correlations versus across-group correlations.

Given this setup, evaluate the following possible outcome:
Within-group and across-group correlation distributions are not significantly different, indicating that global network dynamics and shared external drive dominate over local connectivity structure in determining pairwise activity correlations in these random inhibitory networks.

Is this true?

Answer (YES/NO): NO